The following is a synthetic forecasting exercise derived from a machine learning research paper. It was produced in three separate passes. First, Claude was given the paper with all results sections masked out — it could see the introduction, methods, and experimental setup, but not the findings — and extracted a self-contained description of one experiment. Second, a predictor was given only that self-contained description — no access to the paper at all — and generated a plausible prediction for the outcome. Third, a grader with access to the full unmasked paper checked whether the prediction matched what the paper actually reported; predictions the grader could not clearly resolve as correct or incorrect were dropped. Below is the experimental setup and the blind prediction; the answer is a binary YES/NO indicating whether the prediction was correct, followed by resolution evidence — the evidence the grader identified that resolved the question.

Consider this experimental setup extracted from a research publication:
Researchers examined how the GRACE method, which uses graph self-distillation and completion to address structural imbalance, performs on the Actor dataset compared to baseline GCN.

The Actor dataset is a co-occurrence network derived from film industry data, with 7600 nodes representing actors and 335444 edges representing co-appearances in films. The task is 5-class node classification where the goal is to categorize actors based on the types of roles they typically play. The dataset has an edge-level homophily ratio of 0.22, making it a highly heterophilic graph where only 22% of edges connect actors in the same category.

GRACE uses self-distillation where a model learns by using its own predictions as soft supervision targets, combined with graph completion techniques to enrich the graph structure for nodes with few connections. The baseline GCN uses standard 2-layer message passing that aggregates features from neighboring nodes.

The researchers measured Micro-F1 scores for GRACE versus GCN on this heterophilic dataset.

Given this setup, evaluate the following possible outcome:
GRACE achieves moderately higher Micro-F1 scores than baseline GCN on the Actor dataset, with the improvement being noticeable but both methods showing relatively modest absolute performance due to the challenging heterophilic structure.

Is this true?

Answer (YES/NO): YES